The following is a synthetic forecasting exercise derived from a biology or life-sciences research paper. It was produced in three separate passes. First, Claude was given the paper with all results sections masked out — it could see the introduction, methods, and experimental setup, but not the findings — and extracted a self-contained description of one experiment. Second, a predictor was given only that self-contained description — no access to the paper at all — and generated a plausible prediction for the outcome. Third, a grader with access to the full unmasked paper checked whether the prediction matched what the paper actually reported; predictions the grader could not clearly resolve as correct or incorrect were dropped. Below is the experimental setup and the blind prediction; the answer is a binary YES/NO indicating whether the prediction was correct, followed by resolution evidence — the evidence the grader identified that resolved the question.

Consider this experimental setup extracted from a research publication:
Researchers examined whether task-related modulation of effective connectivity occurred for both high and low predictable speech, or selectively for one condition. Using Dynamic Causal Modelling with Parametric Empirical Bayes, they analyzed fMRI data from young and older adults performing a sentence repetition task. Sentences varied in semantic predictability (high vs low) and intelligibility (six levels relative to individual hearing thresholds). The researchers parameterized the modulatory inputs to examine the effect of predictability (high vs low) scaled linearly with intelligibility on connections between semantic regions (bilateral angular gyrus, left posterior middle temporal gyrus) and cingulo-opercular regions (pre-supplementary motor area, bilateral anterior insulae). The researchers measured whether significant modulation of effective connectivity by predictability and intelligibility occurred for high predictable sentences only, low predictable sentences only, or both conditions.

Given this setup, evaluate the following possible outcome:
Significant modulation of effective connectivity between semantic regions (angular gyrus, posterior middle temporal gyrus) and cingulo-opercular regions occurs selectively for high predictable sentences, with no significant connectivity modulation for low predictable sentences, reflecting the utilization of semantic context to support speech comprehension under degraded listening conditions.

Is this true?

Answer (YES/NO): YES